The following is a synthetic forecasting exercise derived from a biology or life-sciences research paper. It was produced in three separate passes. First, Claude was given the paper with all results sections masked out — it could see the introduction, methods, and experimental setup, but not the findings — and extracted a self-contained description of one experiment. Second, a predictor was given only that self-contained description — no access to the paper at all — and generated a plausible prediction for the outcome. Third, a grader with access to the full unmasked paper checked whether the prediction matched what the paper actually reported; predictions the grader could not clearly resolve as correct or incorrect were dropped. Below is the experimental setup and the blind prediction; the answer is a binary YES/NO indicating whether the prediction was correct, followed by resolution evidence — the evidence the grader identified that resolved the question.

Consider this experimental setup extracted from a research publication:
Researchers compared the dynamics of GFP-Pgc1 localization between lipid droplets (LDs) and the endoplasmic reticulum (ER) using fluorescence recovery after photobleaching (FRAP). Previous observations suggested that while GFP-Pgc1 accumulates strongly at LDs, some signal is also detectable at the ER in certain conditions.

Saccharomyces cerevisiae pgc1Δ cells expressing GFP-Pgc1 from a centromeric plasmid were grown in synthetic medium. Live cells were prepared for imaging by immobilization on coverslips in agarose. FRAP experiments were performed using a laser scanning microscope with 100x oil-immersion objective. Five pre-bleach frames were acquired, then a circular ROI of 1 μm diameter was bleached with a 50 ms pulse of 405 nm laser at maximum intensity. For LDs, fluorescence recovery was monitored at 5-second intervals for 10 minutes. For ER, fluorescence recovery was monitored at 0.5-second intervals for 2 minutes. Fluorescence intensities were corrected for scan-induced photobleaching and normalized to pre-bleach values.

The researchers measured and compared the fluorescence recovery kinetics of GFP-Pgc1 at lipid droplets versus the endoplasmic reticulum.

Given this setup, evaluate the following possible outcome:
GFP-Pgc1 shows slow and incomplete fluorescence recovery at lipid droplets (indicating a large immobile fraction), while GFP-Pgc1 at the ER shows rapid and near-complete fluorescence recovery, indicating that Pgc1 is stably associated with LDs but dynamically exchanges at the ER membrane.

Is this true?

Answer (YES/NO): NO